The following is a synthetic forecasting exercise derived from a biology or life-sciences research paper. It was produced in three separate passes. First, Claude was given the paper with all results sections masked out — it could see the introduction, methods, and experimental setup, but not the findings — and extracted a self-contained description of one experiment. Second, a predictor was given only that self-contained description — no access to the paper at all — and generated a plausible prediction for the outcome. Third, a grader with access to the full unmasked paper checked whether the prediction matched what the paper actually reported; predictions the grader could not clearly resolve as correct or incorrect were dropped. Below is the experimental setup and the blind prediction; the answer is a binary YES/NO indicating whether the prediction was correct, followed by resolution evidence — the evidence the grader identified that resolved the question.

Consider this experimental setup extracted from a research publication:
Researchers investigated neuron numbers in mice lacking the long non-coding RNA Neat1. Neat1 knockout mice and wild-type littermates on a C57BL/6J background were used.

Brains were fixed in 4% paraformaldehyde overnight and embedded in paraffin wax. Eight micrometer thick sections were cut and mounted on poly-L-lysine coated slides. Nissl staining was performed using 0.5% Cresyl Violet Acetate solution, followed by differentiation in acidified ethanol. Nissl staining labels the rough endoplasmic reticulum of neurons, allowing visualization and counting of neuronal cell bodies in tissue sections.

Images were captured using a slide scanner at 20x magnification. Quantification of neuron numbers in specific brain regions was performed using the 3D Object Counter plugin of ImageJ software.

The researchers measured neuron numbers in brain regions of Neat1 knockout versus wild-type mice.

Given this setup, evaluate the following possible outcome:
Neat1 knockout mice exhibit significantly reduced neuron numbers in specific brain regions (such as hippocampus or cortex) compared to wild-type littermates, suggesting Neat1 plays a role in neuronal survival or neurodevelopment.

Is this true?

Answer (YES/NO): NO